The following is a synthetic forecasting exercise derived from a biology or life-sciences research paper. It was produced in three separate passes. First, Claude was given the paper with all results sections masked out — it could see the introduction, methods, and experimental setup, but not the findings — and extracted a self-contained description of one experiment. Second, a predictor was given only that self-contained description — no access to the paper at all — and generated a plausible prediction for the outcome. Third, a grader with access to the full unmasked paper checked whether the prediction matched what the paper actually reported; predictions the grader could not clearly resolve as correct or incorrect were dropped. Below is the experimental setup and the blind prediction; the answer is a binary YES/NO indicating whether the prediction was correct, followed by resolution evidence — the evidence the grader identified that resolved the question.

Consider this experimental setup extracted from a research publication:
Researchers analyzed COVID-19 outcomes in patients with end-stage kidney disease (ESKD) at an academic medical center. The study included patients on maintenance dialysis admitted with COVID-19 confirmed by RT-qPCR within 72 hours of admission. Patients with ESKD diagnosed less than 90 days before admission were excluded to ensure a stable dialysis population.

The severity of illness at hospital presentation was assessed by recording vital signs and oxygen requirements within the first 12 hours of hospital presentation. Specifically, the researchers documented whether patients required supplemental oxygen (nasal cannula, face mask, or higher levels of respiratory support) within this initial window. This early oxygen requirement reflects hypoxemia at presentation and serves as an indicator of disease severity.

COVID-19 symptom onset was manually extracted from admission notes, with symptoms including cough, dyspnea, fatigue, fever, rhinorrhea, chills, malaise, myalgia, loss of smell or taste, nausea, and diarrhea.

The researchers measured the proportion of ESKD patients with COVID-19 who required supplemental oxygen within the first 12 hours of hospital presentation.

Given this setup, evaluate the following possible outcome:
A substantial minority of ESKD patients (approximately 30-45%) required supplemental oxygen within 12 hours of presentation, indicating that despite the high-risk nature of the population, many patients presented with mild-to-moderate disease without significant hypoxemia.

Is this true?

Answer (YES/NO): NO